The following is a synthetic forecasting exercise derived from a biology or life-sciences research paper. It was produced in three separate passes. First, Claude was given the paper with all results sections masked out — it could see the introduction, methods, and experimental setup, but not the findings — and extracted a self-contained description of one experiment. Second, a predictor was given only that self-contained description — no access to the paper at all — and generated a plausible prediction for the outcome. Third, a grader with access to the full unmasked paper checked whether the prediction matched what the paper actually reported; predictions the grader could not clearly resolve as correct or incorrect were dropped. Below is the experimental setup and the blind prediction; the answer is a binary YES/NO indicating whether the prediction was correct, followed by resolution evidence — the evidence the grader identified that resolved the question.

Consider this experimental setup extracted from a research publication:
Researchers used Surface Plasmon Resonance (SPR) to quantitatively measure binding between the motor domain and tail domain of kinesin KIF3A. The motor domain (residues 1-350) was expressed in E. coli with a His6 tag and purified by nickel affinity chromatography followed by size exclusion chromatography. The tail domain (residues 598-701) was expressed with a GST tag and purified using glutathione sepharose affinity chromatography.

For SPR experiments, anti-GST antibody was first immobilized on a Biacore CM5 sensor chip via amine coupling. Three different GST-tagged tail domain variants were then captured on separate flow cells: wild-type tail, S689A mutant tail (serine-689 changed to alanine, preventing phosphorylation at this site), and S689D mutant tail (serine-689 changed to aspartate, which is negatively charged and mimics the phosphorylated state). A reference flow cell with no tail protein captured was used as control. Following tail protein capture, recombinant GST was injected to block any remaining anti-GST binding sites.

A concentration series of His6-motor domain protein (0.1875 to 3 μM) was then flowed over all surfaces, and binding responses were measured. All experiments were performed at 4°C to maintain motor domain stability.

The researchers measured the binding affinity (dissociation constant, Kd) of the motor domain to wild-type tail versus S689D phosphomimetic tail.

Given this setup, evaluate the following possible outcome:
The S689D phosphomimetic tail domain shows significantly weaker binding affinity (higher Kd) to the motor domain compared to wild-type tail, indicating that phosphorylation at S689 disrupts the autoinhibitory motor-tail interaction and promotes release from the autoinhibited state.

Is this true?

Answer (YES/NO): YES